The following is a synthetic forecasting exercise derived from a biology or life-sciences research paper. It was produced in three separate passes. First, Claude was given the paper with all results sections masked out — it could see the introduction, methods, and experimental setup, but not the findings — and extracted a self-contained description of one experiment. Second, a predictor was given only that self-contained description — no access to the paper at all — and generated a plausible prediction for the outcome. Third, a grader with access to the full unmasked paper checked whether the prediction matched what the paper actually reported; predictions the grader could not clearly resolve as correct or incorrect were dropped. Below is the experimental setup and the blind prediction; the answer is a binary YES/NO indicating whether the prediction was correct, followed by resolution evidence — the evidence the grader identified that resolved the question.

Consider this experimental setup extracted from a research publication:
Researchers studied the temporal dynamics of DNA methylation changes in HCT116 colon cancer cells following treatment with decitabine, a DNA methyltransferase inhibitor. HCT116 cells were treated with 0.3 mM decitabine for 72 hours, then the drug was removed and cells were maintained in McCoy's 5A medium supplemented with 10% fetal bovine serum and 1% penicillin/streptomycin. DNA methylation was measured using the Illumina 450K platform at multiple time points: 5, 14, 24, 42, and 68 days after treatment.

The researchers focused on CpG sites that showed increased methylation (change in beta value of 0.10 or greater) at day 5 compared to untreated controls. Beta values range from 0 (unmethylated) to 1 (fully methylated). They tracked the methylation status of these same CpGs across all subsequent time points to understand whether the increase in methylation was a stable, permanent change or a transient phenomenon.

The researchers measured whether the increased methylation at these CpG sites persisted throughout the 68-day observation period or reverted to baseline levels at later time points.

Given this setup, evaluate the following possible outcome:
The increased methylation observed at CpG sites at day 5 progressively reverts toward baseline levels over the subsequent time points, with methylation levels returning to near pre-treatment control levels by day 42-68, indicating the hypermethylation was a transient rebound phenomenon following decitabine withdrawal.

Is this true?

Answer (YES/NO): NO